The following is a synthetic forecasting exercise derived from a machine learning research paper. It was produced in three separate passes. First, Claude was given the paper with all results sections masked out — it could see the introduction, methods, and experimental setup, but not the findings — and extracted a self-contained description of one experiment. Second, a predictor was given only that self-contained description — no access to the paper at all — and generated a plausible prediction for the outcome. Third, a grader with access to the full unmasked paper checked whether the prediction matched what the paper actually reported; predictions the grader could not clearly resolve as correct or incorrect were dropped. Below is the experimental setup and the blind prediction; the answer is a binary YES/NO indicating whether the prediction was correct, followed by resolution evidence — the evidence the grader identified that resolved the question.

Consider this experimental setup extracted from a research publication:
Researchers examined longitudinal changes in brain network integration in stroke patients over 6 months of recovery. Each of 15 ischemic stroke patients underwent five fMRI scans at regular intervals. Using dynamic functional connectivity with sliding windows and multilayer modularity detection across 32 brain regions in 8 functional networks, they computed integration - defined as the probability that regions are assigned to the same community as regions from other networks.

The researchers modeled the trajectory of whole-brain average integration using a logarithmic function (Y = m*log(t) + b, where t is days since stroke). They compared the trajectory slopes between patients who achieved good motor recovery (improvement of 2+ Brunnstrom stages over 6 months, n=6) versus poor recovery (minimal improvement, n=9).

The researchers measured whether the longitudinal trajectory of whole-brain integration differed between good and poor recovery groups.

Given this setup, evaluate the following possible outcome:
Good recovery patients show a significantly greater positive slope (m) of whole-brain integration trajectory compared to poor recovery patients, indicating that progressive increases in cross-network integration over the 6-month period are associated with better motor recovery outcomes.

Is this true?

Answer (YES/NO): NO